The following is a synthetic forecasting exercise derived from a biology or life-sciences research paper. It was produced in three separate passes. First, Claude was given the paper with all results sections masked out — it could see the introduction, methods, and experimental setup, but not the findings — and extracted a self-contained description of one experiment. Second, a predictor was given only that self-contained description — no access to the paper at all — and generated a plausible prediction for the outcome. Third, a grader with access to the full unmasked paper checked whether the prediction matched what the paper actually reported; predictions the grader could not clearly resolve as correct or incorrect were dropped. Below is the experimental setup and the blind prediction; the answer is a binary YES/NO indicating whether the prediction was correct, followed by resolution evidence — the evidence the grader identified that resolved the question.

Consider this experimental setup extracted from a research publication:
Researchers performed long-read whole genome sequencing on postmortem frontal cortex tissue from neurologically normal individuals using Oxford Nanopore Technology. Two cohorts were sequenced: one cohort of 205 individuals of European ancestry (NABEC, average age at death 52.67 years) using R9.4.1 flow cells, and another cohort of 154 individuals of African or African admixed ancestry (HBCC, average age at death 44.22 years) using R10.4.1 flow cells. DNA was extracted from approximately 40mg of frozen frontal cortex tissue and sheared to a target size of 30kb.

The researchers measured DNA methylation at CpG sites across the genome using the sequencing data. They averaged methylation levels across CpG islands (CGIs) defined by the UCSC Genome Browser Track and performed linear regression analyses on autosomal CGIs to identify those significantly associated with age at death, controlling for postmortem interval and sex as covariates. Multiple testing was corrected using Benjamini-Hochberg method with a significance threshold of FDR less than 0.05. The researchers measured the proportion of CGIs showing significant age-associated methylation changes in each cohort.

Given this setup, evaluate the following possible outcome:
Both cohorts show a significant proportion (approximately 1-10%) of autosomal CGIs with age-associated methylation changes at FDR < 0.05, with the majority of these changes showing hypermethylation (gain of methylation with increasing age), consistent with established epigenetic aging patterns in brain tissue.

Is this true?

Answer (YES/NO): NO